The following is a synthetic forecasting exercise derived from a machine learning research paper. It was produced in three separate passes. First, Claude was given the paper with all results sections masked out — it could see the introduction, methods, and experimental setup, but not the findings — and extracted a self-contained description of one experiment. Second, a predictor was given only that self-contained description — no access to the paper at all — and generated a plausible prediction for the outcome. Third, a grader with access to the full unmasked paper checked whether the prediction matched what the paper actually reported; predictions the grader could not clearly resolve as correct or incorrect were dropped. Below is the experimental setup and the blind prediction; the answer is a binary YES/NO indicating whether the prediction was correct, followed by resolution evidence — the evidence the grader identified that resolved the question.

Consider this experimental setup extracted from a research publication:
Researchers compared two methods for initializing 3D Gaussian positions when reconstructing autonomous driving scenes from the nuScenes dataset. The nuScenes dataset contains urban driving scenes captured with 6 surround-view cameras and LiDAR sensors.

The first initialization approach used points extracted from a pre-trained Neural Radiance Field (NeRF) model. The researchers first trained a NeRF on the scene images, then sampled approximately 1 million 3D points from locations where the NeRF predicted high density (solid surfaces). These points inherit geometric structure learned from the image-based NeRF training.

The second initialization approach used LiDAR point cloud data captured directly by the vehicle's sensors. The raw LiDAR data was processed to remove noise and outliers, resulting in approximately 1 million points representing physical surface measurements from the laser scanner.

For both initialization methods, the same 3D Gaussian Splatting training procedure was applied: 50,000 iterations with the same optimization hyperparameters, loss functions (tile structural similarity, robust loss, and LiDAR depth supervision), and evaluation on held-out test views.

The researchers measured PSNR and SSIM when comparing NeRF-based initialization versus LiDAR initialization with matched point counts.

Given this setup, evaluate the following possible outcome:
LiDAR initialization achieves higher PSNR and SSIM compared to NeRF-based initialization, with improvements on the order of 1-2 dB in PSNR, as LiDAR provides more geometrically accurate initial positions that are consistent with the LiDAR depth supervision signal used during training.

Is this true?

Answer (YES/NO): NO